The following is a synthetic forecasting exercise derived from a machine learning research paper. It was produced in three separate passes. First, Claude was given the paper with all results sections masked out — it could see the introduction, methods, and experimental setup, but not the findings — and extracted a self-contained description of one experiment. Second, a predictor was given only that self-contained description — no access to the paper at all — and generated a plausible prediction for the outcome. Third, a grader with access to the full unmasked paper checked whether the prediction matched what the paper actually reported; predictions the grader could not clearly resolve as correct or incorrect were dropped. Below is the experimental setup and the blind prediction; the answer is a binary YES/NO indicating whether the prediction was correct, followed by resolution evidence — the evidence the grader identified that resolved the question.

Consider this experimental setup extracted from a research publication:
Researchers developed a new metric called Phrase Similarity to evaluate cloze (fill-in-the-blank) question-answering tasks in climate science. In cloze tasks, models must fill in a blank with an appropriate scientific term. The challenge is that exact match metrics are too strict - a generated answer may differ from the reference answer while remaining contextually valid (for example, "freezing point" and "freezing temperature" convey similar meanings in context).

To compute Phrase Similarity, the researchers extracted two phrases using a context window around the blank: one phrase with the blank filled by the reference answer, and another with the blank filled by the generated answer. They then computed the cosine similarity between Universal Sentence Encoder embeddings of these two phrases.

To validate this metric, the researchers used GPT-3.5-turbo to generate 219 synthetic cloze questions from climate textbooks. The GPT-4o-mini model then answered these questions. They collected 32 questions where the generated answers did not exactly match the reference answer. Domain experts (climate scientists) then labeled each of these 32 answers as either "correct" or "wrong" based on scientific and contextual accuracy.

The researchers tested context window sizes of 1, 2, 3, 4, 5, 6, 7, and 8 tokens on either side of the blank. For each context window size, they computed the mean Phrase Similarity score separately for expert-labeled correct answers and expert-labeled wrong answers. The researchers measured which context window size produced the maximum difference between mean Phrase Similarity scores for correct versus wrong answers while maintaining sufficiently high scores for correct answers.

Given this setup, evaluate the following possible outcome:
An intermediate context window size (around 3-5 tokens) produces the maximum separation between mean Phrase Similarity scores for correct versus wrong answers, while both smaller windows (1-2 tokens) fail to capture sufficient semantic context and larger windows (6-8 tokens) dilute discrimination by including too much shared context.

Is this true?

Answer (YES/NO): YES